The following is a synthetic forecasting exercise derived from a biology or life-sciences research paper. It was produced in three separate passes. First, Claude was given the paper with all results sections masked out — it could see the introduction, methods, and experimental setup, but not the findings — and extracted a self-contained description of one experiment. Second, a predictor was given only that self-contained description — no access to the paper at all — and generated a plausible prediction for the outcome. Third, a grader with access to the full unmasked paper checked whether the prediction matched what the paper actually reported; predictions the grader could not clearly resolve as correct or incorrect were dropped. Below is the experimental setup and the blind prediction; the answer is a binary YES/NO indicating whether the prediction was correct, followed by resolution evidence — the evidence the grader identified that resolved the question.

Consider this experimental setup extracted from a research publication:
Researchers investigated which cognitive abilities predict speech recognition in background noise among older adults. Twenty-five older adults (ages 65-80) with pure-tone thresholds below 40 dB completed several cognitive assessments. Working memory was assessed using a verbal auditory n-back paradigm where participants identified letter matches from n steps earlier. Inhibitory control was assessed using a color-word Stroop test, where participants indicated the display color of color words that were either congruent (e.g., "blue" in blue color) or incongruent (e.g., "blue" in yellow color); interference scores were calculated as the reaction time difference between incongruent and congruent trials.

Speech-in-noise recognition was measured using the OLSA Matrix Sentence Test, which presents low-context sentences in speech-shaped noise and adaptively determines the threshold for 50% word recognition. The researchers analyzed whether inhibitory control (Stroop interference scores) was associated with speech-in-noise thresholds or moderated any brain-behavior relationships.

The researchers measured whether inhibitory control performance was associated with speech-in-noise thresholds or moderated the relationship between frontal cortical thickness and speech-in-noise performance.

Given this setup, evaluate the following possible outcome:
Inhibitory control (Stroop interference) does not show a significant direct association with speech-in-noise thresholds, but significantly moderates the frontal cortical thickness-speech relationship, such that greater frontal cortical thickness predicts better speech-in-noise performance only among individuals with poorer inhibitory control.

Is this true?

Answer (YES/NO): NO